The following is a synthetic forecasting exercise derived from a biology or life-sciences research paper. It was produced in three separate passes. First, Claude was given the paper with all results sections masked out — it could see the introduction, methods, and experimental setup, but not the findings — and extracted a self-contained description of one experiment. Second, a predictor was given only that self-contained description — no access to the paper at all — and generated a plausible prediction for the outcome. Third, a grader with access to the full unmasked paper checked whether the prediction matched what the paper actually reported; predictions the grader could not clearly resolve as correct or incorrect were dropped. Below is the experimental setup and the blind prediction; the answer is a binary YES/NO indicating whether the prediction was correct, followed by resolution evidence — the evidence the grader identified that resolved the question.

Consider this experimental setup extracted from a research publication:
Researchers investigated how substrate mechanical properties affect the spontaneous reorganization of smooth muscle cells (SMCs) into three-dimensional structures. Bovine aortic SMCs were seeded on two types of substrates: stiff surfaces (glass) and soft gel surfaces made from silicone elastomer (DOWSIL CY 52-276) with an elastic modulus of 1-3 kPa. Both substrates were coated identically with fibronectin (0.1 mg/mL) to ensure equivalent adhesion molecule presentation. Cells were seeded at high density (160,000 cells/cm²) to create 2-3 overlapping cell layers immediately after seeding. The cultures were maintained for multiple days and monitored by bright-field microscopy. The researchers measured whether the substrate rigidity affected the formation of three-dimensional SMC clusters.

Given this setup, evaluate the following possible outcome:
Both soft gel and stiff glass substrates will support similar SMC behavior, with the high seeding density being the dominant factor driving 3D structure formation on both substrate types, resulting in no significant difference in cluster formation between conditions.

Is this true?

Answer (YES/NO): NO